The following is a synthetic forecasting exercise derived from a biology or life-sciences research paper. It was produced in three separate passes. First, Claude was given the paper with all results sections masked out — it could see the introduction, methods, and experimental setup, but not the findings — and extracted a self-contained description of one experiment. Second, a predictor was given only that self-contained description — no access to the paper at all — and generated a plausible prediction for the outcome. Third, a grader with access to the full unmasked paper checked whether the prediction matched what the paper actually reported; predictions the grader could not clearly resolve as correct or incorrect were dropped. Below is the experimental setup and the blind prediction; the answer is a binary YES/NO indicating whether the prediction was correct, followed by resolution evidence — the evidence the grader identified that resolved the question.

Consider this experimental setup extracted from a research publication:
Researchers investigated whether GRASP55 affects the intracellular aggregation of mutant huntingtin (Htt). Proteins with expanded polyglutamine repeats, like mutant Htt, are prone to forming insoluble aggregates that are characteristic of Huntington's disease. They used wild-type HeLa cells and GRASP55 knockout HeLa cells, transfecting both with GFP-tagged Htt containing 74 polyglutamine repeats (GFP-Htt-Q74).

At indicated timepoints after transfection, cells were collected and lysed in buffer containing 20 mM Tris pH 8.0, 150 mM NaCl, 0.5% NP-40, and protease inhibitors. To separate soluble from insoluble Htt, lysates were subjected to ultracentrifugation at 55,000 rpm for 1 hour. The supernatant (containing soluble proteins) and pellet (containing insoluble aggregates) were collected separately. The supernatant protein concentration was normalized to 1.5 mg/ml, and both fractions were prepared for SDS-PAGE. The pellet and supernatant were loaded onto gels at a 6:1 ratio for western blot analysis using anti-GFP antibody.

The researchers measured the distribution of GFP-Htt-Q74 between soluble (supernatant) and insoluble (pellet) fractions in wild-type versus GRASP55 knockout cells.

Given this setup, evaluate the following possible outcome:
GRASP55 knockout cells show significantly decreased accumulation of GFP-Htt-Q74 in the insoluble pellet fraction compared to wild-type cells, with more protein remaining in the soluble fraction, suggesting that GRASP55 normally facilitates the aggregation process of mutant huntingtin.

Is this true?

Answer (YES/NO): NO